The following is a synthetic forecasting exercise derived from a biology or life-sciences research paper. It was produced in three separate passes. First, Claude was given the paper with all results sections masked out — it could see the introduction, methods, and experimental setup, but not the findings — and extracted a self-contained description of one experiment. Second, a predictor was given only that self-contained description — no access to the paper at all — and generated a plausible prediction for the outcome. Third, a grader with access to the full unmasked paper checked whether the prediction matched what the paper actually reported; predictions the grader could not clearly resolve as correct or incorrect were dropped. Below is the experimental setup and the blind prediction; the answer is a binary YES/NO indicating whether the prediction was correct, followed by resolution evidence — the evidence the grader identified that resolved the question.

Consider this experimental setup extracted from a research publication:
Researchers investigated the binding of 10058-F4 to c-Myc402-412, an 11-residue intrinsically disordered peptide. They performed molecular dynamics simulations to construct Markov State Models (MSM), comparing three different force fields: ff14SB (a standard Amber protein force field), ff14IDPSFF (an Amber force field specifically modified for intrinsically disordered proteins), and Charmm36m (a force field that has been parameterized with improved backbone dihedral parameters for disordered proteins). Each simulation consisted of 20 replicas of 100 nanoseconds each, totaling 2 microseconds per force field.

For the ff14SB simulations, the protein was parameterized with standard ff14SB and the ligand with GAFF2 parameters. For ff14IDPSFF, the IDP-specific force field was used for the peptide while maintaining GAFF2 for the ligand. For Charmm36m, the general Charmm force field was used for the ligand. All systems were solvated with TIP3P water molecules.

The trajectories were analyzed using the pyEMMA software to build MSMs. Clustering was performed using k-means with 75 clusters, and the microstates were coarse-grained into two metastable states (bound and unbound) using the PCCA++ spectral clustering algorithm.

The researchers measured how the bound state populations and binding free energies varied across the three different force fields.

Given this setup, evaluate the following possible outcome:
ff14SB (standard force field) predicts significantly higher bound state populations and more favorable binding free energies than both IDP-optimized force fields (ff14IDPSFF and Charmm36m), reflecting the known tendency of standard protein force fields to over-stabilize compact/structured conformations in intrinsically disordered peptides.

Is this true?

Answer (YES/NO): NO